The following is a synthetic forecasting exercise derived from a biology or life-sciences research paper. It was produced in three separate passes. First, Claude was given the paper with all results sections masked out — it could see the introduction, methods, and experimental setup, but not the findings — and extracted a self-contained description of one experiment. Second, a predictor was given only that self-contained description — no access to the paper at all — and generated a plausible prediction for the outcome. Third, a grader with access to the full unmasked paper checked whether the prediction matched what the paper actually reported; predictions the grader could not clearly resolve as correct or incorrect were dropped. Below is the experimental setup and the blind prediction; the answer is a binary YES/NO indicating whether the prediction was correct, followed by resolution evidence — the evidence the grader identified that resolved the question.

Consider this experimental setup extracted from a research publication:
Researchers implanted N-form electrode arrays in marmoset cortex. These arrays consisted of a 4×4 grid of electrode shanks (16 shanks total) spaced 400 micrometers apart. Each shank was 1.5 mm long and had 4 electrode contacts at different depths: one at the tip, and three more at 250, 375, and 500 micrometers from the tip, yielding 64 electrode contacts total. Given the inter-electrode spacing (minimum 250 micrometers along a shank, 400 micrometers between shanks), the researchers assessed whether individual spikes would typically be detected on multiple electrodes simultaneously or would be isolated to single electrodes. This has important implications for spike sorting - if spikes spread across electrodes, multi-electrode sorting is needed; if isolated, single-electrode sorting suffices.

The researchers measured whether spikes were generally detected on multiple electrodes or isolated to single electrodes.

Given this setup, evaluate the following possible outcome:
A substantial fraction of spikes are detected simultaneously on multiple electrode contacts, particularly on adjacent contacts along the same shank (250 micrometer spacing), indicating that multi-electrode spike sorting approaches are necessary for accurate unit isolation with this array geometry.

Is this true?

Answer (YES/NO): NO